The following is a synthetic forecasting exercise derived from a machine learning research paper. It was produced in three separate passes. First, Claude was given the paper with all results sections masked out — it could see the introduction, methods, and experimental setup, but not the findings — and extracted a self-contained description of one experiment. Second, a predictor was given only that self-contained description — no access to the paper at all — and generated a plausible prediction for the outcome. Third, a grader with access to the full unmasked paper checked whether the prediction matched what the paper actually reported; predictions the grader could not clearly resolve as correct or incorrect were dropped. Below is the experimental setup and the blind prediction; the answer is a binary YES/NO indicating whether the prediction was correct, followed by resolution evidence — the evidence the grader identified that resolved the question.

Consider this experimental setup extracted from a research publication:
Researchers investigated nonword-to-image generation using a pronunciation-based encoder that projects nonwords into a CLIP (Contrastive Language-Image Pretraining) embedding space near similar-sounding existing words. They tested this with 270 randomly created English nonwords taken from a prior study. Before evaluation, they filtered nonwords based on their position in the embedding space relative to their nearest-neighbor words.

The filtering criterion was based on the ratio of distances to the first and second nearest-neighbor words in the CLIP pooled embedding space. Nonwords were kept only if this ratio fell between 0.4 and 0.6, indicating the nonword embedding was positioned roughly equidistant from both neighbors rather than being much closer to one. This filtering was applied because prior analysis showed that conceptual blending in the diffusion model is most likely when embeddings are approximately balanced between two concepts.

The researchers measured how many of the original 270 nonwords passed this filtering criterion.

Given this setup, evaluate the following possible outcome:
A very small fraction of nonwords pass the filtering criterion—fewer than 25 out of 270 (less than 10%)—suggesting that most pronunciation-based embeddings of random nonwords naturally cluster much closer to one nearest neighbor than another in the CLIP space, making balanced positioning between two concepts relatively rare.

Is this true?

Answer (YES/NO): NO